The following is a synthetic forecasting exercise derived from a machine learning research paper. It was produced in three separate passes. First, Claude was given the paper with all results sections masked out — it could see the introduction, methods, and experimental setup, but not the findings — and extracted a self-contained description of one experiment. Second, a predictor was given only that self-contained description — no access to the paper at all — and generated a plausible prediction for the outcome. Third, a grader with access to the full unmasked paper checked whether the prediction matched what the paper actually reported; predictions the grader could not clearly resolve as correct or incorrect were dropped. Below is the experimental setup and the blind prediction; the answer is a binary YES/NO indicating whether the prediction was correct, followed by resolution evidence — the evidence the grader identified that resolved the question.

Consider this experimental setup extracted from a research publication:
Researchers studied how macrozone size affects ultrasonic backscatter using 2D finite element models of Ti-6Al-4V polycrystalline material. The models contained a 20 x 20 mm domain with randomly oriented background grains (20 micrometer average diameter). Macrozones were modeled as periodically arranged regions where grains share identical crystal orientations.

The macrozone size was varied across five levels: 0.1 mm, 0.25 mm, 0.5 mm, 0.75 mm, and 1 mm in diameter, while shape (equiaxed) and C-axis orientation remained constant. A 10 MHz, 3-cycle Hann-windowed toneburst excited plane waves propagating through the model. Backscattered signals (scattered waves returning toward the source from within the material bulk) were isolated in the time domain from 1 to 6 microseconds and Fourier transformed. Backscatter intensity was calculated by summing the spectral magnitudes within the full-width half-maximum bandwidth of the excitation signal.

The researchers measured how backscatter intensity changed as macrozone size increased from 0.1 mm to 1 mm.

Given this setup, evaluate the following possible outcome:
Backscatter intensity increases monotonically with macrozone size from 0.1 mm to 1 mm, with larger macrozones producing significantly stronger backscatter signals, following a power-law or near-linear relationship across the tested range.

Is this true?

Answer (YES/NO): NO